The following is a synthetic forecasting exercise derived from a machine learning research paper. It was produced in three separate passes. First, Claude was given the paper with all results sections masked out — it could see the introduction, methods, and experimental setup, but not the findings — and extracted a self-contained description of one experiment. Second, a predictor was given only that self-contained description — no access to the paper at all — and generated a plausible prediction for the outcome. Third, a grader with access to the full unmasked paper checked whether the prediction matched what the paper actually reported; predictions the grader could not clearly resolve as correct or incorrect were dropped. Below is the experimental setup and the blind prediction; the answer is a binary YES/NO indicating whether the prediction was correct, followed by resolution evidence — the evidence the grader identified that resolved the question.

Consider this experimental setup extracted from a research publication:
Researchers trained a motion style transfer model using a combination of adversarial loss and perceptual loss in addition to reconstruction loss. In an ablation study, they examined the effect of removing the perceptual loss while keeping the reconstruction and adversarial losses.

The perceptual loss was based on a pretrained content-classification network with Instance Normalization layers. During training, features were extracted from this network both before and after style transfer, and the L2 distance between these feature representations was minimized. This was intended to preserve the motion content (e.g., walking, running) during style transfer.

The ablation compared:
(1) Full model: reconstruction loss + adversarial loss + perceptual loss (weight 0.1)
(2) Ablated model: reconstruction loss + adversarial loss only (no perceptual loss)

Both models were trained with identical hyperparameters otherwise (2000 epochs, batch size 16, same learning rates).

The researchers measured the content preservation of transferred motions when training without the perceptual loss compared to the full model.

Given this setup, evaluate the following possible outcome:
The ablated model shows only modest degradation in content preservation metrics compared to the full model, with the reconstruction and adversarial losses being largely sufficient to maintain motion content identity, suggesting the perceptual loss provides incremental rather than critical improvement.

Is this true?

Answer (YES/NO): NO